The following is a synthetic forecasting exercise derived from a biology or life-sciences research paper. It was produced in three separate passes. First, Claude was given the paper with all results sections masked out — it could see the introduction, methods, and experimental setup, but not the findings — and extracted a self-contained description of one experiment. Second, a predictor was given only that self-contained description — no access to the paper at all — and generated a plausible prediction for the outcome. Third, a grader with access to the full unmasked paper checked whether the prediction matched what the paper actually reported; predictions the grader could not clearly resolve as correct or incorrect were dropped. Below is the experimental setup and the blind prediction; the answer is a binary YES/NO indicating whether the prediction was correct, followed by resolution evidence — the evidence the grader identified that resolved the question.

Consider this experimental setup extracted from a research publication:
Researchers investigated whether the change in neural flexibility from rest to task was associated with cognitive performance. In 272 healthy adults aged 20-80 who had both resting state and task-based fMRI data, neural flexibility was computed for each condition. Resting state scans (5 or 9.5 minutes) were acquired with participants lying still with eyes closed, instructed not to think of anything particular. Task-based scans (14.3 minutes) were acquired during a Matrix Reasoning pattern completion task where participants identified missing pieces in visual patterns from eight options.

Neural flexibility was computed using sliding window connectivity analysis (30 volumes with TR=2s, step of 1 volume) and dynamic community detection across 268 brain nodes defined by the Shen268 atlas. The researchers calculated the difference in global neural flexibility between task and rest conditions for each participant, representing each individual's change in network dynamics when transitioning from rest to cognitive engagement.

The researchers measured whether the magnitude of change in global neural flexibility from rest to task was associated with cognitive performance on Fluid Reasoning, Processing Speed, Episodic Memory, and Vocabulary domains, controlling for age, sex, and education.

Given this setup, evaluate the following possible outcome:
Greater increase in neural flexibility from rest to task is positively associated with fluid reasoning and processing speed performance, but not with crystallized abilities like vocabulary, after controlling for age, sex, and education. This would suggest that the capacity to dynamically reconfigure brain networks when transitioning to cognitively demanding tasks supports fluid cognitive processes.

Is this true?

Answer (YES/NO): NO